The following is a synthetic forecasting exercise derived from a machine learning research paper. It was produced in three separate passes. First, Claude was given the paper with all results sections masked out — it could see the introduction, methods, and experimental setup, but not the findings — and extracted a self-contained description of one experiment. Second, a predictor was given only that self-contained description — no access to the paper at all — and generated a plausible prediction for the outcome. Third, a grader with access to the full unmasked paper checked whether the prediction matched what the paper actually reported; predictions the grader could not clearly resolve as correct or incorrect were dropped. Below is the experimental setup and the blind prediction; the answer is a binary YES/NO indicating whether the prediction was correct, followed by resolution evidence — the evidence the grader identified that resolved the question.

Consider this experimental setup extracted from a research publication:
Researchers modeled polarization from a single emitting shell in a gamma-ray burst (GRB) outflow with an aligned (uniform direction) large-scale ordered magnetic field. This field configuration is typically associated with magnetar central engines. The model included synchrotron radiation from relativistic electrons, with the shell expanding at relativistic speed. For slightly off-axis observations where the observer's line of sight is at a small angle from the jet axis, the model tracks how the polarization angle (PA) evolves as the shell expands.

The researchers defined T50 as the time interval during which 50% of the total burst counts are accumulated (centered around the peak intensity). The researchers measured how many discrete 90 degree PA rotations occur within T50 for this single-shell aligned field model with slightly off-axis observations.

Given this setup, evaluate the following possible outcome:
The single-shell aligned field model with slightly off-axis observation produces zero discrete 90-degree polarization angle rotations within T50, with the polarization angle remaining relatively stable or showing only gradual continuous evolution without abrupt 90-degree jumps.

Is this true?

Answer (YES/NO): NO